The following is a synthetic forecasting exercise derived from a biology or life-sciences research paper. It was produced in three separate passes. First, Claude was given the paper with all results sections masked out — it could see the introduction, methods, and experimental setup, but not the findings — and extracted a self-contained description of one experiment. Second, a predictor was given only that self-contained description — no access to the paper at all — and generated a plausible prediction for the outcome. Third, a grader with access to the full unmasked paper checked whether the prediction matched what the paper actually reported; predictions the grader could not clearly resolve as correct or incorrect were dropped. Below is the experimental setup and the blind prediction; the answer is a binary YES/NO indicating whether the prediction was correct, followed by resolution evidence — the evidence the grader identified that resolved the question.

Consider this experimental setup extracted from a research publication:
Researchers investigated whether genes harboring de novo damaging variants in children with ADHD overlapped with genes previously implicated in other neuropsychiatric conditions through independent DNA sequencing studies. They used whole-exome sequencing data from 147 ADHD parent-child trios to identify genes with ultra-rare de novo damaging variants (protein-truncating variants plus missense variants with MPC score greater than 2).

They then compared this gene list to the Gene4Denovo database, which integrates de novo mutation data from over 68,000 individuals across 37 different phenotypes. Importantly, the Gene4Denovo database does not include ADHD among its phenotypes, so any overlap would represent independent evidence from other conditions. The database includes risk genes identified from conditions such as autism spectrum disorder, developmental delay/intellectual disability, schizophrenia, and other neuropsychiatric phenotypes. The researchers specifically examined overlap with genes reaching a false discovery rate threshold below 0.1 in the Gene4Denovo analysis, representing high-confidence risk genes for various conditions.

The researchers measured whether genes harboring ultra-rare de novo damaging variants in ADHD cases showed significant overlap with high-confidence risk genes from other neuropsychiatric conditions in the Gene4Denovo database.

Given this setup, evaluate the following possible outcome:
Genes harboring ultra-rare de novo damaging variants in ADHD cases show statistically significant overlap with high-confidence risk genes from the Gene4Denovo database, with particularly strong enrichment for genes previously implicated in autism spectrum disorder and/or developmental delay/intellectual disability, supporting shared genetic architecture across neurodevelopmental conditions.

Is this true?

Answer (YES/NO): NO